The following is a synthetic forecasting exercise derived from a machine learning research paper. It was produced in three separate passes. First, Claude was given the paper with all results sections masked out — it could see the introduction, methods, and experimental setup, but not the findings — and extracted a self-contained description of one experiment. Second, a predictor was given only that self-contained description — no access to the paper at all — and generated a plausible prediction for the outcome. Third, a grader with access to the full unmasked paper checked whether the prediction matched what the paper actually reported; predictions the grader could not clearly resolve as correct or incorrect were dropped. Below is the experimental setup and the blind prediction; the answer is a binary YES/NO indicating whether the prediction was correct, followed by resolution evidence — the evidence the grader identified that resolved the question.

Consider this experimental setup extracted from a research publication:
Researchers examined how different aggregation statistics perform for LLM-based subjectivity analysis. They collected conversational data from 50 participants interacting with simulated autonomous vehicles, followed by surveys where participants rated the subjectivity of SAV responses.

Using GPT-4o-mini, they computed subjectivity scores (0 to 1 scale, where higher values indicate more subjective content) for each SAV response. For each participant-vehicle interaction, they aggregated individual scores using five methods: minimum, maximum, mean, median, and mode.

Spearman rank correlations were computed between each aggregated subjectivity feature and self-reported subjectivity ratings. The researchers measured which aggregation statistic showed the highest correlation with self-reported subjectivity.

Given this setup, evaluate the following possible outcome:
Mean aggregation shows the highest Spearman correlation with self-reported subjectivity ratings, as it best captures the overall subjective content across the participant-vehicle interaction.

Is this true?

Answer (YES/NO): YES